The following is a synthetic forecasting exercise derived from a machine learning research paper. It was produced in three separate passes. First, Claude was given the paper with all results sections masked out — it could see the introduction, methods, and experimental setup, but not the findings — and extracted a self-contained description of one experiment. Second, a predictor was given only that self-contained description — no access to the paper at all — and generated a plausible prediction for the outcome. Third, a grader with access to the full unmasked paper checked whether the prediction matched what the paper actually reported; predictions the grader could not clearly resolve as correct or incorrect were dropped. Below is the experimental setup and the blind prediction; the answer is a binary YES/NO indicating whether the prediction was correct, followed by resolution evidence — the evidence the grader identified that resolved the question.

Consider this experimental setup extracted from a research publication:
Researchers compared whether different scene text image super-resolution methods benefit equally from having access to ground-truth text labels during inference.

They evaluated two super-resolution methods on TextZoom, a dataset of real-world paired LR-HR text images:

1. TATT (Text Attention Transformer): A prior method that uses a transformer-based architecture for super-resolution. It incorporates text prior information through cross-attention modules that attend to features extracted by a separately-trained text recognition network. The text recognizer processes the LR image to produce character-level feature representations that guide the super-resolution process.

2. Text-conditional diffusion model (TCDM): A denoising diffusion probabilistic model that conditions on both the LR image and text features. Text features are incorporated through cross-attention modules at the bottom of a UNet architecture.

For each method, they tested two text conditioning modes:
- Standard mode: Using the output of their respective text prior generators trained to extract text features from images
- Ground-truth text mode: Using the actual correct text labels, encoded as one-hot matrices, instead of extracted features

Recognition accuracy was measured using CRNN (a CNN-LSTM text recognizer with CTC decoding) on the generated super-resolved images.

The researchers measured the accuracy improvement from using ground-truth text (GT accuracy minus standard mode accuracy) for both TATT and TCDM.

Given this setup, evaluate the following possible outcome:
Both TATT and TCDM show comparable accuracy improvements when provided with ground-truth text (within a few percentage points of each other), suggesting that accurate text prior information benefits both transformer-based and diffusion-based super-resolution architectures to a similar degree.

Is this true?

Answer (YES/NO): NO